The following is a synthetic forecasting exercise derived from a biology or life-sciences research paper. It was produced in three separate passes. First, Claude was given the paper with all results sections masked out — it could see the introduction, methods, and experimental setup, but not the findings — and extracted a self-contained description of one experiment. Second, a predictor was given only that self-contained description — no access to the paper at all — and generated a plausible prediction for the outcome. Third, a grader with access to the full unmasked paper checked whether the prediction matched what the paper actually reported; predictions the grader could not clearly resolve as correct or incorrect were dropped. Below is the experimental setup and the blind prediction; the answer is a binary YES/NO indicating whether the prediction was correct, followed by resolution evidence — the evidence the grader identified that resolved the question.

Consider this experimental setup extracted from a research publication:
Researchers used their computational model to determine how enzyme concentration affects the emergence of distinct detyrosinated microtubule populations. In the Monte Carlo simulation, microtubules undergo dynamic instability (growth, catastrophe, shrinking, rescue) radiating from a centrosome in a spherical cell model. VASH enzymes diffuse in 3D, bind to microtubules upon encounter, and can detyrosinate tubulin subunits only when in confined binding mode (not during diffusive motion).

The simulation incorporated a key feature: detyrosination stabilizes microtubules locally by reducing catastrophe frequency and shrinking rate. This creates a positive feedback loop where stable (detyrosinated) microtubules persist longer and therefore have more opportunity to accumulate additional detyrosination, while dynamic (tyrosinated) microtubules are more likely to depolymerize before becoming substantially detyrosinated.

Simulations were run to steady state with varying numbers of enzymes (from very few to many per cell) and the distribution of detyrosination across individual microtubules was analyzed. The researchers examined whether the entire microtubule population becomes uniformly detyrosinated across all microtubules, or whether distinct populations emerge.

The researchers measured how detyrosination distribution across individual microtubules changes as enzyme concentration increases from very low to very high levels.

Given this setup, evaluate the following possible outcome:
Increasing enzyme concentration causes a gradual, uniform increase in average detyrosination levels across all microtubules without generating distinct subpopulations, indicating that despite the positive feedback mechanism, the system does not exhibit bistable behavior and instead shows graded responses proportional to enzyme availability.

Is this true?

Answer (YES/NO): NO